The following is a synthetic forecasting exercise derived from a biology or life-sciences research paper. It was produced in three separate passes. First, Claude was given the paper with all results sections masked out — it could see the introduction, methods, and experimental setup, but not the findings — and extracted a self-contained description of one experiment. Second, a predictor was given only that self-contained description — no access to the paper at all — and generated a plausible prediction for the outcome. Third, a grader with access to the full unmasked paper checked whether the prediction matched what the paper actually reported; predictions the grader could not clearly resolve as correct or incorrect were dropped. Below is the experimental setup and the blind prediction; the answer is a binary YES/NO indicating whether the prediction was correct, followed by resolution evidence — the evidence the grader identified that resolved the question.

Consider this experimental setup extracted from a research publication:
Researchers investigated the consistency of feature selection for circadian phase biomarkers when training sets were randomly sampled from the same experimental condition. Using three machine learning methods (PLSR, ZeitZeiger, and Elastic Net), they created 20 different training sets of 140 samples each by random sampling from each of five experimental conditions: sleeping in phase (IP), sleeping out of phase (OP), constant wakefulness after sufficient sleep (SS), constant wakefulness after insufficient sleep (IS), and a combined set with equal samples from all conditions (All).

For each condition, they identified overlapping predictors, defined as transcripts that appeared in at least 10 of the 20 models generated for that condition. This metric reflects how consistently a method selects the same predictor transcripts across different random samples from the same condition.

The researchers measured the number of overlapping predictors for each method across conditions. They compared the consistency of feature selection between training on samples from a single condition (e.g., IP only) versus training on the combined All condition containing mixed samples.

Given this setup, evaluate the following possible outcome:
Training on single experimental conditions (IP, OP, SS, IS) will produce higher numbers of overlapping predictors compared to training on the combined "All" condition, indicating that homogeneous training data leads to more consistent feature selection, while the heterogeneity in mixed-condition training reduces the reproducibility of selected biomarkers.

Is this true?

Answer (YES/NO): YES